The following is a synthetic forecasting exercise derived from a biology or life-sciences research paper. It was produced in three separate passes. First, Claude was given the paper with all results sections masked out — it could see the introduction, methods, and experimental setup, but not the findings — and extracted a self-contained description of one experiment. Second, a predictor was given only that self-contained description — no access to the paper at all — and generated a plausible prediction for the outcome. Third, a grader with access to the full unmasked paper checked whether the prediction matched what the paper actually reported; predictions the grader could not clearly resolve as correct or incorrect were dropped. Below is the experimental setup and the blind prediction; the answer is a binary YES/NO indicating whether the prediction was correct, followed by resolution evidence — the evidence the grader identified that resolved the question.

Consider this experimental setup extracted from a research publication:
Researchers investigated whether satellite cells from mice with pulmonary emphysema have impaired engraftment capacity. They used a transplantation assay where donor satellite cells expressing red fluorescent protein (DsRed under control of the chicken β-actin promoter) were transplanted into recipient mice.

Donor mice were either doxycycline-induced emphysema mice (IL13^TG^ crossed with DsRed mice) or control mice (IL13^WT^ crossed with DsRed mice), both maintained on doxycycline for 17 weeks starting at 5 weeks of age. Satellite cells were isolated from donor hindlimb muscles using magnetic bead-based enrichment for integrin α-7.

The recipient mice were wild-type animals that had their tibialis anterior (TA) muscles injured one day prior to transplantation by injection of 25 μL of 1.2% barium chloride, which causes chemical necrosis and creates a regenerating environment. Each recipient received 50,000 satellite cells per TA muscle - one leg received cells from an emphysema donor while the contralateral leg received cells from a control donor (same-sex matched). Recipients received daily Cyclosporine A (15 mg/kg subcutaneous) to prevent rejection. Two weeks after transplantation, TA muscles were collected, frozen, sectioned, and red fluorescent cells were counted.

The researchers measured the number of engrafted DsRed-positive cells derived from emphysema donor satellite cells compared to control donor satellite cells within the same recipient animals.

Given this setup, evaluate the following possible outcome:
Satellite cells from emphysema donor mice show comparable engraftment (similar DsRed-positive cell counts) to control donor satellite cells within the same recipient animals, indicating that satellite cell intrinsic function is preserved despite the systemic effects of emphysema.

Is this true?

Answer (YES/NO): NO